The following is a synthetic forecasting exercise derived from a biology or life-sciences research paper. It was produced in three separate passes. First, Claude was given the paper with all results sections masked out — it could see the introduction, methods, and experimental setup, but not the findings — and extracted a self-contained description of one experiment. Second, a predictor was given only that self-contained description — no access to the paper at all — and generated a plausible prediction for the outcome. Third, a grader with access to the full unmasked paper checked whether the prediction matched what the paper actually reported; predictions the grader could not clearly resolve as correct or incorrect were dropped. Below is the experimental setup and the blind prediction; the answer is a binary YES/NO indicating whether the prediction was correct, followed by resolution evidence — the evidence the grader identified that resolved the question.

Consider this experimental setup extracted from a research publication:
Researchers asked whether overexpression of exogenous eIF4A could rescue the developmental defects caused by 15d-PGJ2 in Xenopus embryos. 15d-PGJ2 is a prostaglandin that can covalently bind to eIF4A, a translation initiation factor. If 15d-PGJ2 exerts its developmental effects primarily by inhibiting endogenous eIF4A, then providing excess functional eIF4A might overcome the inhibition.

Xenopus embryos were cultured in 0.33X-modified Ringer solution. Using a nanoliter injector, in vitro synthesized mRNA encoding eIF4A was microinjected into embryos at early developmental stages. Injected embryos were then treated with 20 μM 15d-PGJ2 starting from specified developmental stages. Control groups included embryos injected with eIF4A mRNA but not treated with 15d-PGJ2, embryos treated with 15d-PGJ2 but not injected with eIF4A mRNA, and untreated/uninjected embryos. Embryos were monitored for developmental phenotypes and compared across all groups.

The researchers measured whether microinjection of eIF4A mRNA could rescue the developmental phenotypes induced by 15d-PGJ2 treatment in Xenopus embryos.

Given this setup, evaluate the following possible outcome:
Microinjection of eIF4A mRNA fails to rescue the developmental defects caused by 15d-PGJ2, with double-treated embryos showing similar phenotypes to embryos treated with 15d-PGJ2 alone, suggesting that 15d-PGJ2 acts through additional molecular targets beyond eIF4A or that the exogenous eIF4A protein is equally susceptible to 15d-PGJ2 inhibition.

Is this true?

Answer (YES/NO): NO